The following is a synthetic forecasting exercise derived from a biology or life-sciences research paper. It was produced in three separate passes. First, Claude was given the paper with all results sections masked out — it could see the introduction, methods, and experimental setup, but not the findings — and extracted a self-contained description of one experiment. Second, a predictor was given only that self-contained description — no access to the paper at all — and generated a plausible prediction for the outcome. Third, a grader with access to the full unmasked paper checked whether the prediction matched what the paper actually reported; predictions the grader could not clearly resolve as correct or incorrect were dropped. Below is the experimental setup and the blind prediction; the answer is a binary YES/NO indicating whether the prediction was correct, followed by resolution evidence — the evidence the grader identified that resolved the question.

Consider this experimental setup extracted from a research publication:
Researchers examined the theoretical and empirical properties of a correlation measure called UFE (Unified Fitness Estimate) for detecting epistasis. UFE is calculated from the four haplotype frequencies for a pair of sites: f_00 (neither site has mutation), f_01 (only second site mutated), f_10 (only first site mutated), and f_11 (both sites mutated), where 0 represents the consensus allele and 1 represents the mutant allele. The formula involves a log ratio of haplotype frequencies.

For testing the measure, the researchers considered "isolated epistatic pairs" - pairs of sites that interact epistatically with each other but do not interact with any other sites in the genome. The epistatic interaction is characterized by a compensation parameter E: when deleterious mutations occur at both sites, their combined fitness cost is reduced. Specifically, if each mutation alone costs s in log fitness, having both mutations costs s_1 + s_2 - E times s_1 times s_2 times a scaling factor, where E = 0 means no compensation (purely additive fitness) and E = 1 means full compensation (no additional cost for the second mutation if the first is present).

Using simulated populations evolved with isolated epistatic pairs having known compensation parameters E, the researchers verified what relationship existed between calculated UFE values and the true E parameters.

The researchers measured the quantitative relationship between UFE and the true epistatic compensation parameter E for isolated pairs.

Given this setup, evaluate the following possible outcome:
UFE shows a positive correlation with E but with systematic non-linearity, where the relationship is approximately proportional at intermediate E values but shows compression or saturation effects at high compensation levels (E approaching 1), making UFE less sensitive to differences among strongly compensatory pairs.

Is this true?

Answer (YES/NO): NO